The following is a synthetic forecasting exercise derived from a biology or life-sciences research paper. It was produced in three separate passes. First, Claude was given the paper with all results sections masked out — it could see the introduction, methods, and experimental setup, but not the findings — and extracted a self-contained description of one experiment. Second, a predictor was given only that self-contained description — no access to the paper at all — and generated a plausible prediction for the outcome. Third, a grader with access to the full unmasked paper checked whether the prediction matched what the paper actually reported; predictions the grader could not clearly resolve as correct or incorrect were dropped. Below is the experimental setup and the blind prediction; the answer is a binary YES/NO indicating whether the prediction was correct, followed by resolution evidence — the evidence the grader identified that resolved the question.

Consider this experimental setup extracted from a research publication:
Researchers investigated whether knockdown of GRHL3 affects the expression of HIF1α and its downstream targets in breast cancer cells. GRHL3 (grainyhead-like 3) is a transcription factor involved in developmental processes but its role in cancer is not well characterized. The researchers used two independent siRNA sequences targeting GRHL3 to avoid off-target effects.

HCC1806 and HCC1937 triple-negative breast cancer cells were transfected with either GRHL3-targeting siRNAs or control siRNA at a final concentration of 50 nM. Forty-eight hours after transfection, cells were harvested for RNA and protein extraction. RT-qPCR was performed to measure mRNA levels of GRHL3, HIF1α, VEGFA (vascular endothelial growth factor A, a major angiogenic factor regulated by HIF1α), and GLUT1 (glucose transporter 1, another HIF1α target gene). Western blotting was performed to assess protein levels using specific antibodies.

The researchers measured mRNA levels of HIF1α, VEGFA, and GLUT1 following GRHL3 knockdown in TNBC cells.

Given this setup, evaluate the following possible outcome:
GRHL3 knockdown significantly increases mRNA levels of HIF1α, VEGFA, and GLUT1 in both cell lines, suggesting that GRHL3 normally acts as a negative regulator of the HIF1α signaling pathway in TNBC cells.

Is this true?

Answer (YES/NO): NO